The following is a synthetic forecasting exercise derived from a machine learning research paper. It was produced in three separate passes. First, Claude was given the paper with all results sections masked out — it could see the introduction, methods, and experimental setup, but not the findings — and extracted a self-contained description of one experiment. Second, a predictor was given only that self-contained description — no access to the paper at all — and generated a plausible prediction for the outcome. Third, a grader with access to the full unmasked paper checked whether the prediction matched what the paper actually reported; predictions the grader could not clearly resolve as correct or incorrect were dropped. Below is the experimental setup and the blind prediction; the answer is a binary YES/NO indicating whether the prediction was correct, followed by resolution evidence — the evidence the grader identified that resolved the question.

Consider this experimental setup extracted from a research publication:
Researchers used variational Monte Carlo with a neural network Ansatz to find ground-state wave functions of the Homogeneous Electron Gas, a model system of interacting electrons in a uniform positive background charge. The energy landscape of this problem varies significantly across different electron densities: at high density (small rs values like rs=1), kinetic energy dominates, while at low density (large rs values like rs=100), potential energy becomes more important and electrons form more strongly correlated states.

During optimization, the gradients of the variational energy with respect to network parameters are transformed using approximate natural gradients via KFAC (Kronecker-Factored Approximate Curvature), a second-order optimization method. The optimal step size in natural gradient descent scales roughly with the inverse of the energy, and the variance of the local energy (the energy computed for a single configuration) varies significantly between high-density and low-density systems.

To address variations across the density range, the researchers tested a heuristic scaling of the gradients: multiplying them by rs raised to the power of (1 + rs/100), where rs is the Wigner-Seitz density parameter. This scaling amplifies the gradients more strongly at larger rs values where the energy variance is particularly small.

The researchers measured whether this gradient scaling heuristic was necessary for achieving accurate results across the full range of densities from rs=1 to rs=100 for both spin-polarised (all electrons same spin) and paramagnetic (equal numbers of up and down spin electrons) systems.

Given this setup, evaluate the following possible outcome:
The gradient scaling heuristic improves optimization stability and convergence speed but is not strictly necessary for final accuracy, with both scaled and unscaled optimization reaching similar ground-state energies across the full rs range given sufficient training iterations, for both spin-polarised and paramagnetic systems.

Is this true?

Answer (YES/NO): NO